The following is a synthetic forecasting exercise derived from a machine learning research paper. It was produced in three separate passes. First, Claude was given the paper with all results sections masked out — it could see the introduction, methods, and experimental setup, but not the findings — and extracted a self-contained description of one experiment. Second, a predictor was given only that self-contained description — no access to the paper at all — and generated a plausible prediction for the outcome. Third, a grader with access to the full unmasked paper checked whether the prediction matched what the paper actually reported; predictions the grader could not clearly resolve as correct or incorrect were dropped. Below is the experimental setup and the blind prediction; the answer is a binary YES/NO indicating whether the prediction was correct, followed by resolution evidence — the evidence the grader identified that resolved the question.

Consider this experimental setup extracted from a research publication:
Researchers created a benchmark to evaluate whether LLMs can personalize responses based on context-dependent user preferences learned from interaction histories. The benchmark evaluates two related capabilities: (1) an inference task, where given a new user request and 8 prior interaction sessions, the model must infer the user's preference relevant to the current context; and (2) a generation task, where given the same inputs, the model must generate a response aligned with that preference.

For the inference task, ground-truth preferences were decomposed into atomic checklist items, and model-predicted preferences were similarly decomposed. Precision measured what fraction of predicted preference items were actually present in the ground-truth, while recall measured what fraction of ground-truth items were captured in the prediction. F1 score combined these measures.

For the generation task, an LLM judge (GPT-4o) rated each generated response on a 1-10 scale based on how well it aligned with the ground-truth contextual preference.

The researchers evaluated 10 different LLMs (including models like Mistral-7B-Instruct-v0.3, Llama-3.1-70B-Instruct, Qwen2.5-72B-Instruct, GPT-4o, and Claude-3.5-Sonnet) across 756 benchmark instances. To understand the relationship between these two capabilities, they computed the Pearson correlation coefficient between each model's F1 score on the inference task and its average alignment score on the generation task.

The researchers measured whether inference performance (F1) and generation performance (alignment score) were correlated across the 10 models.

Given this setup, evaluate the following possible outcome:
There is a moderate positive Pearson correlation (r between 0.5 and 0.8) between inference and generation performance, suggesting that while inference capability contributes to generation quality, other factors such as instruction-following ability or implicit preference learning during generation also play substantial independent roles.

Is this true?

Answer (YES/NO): YES